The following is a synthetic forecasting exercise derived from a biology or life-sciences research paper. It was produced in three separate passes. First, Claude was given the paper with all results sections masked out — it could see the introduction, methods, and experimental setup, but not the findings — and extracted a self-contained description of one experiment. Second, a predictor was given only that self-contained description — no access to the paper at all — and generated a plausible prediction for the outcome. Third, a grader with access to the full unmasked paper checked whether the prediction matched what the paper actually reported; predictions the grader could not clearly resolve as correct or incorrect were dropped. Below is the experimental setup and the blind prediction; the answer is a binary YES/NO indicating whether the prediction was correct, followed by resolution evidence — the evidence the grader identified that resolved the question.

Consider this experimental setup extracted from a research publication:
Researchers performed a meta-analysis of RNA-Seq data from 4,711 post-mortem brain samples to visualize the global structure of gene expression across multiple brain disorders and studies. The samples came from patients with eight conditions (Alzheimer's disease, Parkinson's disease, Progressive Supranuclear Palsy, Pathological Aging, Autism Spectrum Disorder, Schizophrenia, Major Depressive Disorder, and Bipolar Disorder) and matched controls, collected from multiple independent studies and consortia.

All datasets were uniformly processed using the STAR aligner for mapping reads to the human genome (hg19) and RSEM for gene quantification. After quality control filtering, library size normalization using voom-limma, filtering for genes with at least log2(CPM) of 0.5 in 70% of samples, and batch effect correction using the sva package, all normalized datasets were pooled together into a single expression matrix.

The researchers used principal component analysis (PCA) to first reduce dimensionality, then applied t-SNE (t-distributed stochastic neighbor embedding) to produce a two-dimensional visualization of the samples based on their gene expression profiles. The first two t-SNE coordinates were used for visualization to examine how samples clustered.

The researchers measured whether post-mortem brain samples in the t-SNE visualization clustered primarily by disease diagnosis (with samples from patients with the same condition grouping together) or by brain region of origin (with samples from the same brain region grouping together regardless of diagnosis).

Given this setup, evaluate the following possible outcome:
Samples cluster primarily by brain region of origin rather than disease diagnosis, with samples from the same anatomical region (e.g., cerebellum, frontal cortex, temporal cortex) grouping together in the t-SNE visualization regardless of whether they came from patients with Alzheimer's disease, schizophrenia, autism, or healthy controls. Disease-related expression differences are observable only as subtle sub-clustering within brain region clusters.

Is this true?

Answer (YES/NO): NO